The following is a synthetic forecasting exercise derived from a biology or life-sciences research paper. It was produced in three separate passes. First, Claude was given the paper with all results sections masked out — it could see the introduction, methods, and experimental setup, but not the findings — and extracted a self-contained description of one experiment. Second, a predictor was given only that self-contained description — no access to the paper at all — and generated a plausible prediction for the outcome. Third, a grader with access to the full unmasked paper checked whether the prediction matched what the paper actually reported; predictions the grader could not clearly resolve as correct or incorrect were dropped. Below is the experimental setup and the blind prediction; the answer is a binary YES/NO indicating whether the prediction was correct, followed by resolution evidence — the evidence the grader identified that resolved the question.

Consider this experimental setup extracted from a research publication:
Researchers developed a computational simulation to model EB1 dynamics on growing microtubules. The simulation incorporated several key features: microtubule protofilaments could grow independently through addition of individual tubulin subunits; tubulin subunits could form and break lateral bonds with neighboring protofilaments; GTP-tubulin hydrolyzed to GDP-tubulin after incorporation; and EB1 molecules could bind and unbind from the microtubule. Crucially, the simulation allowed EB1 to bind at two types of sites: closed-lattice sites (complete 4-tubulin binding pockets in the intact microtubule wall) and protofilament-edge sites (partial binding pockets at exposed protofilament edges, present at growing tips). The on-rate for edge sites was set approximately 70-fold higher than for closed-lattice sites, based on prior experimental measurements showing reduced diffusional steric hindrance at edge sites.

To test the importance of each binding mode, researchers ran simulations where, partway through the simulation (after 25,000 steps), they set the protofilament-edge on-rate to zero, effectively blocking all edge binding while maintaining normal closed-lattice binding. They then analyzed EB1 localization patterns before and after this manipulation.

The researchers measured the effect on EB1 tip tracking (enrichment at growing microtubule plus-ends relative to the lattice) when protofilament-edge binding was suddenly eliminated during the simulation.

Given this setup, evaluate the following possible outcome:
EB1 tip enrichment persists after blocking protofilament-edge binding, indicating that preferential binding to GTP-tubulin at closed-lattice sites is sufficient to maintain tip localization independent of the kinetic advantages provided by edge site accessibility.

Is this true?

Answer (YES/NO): NO